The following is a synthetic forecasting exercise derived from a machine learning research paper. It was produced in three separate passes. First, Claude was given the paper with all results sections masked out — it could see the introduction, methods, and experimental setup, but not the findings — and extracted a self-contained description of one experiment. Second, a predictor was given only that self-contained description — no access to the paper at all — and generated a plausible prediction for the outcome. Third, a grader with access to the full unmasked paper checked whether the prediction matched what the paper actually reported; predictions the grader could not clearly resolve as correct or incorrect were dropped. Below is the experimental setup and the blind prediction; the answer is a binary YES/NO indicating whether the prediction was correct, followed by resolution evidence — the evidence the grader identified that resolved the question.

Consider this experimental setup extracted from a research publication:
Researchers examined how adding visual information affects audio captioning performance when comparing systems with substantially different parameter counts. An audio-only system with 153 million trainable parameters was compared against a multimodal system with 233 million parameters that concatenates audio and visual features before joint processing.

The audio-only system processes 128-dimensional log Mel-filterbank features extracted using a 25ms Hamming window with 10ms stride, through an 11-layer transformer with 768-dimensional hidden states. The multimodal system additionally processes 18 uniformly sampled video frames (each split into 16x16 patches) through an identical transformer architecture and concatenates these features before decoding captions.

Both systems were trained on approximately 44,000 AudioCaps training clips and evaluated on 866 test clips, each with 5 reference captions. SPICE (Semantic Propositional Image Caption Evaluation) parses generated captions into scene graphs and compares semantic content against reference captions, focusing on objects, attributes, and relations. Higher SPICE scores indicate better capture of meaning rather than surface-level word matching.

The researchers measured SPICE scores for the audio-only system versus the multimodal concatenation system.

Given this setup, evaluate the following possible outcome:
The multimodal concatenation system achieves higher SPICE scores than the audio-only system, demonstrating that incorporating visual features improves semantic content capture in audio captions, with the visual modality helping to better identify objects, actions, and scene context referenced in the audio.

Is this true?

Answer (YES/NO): YES